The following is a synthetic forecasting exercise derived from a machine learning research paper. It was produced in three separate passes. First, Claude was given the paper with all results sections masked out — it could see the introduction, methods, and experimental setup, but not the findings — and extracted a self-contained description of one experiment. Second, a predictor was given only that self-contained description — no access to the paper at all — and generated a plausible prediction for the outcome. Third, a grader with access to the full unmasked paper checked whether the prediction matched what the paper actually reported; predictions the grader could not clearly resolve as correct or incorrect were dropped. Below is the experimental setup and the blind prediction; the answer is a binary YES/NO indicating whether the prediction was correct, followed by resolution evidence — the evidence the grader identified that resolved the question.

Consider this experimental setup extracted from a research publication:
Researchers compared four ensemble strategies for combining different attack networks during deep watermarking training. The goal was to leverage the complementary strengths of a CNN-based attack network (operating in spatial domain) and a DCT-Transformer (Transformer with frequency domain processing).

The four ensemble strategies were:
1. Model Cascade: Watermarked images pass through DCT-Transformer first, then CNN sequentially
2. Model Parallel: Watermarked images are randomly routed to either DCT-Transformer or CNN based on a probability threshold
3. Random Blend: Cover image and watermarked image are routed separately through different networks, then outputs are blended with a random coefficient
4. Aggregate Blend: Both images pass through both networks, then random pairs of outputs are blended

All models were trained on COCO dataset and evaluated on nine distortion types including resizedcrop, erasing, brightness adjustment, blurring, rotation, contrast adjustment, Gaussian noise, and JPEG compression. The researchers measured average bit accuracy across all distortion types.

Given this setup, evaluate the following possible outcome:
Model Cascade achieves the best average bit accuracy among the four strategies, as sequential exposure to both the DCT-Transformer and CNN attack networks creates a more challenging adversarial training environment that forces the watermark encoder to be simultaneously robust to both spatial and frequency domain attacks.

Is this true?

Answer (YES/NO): NO